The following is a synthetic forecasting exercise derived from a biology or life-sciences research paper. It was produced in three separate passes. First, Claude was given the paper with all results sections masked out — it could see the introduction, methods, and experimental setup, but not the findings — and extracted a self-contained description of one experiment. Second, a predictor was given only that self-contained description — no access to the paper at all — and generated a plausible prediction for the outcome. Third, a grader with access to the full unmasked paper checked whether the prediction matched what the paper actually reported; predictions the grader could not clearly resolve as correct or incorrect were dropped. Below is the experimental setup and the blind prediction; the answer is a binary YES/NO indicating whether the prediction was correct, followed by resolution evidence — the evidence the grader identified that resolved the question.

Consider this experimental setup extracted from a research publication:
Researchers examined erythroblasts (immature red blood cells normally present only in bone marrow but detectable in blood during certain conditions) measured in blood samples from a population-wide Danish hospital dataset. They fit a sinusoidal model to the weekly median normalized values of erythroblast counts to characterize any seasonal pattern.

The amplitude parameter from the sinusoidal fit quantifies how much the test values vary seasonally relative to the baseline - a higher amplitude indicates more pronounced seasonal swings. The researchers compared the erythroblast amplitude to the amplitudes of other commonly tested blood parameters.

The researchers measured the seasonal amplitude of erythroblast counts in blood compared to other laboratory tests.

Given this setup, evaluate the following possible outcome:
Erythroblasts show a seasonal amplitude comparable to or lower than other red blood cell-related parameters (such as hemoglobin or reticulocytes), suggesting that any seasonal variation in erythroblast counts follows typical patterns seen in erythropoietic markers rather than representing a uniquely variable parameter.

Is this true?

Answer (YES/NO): NO